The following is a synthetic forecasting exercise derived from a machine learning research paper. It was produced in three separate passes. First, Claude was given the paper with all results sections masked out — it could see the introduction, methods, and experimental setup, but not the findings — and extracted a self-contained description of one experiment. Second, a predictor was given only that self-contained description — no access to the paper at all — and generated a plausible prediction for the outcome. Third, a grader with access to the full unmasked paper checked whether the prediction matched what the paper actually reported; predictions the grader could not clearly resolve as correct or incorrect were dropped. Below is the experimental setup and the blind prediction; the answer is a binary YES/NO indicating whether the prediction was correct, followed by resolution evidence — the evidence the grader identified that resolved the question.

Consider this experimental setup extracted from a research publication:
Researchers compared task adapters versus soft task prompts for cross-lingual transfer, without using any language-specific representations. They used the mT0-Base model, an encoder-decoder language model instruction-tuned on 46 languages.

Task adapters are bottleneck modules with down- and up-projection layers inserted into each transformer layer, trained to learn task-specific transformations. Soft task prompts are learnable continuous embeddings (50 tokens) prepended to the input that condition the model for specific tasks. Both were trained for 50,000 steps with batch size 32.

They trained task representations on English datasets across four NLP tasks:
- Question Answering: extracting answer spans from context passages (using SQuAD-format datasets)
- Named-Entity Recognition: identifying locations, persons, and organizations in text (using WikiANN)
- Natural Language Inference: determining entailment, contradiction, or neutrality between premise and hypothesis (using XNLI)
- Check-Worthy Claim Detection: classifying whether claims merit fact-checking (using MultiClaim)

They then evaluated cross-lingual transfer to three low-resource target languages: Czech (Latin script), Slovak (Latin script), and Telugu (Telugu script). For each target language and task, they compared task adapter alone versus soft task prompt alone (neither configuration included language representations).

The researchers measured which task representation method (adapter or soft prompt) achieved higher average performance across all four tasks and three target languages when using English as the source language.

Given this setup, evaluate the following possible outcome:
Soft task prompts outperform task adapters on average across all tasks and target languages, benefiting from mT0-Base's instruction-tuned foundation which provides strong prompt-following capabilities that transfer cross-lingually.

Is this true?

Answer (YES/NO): NO